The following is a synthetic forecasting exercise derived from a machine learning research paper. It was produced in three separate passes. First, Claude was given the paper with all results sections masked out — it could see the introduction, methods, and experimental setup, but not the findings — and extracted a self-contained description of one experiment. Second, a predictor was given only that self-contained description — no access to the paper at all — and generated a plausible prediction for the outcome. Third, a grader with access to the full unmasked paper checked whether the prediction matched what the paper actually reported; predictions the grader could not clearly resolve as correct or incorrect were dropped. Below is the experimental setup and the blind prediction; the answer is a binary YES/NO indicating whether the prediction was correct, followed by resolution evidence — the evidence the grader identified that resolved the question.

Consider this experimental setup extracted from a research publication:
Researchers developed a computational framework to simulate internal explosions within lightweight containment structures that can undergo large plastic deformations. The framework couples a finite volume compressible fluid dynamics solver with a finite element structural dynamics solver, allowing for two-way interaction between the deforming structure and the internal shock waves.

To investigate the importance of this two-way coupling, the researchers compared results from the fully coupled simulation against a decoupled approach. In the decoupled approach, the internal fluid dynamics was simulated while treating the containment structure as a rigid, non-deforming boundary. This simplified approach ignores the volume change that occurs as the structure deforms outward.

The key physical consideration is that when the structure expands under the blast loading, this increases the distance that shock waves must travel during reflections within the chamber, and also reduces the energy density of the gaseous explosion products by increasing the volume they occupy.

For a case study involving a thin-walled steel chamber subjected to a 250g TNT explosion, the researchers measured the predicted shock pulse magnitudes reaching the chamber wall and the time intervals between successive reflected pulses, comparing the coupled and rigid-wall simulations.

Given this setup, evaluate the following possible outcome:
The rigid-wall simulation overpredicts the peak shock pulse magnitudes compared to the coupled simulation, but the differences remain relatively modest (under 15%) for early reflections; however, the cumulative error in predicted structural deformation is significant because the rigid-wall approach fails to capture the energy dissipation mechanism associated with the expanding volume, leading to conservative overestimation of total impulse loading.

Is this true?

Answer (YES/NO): NO